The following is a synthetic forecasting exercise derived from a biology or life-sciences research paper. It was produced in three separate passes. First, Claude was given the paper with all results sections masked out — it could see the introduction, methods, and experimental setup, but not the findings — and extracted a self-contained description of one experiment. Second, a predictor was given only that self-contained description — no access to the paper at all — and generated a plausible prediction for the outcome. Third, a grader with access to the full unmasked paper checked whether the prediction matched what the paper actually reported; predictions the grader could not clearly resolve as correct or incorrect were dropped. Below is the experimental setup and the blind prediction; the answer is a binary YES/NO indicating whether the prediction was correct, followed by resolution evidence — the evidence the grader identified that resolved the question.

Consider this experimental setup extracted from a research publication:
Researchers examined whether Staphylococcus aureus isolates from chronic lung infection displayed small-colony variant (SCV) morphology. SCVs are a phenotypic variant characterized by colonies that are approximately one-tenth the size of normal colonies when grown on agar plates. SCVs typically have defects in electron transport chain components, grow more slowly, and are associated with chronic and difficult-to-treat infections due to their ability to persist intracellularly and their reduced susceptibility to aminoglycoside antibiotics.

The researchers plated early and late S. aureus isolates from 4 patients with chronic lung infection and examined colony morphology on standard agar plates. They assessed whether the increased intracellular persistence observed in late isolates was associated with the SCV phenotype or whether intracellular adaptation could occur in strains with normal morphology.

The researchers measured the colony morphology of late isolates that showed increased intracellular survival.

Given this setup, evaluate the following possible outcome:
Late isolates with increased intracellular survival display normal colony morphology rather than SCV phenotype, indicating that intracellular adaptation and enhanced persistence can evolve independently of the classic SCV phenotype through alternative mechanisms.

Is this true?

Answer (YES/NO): NO